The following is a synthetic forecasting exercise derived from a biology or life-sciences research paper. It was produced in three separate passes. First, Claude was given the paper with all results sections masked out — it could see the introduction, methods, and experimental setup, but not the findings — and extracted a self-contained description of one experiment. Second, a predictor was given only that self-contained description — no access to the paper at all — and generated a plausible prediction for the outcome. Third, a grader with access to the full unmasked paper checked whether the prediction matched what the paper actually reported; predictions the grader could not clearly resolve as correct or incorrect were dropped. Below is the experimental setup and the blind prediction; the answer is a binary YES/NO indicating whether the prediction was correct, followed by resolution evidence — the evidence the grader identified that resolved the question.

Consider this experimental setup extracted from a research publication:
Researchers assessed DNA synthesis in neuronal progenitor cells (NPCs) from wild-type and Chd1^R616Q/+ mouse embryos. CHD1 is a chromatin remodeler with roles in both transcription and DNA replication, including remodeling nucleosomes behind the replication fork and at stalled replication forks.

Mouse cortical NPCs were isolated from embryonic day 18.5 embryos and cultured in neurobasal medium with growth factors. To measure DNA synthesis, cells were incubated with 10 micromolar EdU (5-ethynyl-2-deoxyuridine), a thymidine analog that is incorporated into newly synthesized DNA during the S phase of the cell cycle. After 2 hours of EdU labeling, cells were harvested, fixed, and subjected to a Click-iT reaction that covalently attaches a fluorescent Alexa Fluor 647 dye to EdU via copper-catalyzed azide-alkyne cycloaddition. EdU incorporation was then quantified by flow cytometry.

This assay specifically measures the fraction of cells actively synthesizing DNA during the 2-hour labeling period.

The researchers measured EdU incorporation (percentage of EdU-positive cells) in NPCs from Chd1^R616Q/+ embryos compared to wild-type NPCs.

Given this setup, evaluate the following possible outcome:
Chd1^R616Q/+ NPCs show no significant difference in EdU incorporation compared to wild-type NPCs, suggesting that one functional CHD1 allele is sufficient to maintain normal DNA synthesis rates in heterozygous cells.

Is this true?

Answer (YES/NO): YES